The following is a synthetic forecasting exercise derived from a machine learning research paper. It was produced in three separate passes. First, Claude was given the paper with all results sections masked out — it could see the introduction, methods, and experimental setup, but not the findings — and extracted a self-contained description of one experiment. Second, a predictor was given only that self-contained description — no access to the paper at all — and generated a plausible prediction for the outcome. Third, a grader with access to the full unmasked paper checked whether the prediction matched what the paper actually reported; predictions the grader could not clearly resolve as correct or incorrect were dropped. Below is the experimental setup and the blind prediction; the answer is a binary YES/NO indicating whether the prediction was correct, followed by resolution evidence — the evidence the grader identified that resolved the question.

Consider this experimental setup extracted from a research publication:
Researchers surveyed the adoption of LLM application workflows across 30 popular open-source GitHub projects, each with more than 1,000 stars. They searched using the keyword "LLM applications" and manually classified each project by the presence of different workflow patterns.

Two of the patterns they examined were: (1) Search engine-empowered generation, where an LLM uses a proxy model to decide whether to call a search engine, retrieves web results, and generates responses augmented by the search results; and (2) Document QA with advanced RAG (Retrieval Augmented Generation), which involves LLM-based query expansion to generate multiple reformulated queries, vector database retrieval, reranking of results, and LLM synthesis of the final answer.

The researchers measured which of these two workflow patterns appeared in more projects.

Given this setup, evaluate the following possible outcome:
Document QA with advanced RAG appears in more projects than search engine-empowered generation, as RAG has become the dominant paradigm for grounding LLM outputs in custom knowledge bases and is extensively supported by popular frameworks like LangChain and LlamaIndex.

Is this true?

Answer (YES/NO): YES